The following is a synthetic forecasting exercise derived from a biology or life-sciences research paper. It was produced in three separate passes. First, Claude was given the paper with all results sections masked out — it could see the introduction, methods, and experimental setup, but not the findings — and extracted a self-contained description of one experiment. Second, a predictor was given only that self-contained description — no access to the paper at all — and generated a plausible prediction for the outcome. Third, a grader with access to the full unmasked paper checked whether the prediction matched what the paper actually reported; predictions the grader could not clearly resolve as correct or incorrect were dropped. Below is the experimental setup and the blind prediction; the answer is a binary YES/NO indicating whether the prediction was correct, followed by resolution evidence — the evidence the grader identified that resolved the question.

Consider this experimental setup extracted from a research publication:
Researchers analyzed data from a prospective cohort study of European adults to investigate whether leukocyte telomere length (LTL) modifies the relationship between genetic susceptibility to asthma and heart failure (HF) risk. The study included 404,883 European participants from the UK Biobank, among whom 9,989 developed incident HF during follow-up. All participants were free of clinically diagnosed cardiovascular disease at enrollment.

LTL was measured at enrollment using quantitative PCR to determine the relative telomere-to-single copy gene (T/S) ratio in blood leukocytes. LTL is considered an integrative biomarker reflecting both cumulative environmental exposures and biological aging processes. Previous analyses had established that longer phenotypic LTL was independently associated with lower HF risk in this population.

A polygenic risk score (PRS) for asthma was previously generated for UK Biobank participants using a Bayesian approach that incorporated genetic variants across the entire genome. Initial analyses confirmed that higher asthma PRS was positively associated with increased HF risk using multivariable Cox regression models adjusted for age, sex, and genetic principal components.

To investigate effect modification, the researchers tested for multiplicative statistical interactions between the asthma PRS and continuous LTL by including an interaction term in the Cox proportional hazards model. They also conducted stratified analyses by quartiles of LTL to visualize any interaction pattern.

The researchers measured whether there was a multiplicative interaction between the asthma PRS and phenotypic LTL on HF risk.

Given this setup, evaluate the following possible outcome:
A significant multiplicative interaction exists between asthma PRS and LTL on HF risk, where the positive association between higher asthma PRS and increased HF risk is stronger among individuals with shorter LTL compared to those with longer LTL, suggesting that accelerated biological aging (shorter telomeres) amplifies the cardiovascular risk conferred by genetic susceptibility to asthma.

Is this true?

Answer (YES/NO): NO